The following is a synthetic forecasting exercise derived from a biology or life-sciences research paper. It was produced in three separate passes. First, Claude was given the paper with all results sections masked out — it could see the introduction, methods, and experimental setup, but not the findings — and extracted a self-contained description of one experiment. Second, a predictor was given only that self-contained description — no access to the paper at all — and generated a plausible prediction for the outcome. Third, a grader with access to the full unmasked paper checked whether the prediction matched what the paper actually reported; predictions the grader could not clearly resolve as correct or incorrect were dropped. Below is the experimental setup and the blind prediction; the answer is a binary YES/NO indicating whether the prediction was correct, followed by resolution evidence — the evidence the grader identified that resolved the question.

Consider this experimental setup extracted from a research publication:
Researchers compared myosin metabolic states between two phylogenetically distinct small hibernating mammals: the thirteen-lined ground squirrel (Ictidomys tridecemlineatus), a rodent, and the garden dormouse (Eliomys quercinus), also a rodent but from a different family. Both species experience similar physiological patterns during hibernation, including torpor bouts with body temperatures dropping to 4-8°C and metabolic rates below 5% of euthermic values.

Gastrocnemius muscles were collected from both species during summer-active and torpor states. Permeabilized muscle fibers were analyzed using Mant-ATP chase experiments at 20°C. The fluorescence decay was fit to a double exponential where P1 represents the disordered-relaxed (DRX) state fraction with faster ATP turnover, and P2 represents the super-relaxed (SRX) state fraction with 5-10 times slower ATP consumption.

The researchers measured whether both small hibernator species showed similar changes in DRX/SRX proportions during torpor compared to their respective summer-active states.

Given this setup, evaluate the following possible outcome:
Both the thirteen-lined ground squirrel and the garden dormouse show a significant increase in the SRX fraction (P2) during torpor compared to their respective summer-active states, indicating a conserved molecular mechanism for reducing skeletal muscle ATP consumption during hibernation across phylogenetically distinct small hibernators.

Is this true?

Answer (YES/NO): NO